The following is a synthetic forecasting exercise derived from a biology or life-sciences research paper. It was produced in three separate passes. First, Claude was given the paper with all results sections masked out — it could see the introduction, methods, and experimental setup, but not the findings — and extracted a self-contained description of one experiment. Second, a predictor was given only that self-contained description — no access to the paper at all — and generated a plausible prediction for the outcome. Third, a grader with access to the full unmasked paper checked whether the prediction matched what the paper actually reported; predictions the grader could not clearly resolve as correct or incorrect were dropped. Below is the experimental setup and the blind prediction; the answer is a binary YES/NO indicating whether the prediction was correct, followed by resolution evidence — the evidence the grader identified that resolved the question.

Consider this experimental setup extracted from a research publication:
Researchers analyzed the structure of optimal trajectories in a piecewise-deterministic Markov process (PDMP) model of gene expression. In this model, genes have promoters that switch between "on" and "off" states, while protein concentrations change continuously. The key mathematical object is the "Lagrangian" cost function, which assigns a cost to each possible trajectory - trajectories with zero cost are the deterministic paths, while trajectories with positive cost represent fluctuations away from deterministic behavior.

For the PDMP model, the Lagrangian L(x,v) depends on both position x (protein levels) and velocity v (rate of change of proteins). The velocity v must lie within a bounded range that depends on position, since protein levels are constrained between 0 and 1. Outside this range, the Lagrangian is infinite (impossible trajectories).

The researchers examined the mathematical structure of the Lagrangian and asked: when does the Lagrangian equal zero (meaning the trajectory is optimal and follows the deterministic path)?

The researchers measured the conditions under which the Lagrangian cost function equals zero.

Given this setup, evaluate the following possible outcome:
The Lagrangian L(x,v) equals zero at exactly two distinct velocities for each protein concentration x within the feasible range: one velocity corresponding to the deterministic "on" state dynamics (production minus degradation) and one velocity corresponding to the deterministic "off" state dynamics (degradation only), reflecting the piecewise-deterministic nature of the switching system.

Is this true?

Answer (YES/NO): NO